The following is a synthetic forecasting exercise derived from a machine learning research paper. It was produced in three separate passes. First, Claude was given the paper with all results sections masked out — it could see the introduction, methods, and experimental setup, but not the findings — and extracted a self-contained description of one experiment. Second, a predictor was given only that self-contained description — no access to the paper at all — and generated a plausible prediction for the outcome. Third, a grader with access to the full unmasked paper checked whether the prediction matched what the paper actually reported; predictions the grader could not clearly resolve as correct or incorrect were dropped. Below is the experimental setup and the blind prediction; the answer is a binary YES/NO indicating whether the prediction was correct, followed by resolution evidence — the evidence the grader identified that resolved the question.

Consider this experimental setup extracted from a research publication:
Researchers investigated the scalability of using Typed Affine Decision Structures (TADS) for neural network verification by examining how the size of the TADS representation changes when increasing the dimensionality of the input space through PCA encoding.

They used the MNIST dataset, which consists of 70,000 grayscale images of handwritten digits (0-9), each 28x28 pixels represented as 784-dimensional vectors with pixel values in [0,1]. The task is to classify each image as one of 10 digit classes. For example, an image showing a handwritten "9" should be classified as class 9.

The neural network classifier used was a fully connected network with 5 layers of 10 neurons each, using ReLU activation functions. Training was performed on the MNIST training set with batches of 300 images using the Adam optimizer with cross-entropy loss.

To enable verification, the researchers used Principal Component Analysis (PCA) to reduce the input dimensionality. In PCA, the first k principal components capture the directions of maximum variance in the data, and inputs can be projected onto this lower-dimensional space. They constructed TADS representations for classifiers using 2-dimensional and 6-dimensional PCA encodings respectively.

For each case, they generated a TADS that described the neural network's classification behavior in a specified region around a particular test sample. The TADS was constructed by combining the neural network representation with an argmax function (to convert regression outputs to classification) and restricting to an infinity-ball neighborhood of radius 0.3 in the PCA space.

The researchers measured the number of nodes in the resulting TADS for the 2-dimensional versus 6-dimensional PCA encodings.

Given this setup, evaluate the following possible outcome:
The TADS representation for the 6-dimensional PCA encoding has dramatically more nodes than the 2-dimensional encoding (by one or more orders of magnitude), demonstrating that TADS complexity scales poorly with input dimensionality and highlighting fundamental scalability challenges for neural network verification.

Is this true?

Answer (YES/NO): YES